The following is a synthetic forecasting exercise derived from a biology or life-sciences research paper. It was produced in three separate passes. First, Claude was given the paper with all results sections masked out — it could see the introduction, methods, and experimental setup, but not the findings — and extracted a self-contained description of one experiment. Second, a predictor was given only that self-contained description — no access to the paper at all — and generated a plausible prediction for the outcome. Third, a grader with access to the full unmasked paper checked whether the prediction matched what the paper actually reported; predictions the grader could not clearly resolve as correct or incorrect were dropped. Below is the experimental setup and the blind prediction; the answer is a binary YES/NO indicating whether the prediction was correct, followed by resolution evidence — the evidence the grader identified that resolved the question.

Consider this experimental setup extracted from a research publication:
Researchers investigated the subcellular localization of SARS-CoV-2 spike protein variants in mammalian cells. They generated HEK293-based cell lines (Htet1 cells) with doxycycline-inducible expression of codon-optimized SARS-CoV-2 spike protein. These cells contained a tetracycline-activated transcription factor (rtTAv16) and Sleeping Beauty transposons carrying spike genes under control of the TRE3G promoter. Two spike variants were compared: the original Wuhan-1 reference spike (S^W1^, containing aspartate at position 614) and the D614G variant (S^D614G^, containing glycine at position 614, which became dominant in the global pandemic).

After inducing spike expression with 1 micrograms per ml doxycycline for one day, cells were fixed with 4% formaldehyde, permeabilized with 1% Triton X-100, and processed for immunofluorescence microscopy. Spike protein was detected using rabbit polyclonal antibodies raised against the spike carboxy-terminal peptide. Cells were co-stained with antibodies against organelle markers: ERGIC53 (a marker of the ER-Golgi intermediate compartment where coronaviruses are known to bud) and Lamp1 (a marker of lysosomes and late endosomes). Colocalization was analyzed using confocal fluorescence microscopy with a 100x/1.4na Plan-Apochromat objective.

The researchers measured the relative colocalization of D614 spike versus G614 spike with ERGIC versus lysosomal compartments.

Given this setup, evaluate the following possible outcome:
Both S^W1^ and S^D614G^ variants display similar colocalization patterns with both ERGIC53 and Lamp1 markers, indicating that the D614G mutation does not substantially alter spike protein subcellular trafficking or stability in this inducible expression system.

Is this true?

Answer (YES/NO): NO